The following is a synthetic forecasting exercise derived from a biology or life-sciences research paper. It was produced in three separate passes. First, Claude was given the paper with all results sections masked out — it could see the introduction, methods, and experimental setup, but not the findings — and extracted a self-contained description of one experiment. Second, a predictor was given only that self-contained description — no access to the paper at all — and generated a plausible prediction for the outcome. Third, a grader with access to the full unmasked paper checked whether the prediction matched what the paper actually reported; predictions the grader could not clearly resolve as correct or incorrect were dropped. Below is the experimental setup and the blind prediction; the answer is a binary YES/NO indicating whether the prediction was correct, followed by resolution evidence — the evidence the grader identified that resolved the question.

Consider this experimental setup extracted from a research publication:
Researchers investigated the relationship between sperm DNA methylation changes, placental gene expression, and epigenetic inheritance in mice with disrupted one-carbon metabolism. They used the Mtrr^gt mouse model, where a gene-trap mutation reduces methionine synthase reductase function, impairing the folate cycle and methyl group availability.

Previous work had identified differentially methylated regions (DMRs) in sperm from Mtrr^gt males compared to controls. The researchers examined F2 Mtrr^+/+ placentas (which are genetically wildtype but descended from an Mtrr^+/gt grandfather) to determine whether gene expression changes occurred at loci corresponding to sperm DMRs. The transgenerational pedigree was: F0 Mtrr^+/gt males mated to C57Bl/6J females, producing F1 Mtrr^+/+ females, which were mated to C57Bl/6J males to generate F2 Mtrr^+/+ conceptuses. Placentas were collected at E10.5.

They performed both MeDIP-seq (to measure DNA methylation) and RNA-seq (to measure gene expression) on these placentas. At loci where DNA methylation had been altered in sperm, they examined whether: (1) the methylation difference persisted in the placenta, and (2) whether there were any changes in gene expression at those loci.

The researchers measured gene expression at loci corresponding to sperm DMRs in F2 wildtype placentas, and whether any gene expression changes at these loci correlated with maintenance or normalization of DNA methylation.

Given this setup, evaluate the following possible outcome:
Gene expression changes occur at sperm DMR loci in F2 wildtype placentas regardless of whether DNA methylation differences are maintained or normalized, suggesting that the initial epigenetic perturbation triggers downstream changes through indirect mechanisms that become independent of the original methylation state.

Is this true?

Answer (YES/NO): YES